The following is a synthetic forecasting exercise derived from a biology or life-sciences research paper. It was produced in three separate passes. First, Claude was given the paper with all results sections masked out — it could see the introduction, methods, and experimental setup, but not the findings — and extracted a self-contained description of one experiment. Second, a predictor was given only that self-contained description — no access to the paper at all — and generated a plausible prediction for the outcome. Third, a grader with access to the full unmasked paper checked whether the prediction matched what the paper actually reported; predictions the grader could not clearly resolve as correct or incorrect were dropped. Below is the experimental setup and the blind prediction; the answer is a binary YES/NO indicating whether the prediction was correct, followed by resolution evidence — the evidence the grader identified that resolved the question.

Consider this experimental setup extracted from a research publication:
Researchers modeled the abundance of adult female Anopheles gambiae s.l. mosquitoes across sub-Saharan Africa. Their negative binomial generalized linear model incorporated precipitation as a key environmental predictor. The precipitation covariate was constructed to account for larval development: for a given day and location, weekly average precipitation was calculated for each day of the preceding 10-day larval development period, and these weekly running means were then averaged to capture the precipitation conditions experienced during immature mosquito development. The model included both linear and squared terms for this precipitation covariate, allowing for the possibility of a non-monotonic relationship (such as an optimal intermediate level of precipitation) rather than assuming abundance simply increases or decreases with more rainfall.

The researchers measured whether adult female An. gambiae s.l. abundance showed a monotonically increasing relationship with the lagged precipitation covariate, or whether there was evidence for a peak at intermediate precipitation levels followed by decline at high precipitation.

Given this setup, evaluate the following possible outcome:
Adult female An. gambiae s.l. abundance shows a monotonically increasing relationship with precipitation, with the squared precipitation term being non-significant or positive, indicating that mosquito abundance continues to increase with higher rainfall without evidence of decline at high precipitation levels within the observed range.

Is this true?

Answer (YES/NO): NO